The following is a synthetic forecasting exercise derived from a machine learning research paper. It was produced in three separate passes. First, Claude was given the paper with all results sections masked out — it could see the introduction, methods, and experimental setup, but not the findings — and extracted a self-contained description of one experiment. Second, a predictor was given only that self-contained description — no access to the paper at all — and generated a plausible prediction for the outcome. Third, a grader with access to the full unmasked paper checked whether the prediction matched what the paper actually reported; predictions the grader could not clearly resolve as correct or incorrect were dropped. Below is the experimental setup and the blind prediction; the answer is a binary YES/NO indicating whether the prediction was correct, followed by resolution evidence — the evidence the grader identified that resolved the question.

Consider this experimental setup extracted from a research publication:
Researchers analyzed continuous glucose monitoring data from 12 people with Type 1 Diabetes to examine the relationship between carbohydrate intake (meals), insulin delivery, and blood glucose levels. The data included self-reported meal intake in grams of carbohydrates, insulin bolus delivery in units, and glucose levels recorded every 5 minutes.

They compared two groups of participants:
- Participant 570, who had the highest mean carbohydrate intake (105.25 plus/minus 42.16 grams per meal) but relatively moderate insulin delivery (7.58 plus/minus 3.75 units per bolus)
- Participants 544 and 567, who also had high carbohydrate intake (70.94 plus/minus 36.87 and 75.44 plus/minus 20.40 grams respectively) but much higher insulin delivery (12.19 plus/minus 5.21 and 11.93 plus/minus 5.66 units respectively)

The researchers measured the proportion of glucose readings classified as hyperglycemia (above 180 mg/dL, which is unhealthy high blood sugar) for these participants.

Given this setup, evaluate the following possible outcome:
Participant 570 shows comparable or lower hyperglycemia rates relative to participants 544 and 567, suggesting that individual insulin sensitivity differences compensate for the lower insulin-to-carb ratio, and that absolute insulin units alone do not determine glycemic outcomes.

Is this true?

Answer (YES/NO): NO